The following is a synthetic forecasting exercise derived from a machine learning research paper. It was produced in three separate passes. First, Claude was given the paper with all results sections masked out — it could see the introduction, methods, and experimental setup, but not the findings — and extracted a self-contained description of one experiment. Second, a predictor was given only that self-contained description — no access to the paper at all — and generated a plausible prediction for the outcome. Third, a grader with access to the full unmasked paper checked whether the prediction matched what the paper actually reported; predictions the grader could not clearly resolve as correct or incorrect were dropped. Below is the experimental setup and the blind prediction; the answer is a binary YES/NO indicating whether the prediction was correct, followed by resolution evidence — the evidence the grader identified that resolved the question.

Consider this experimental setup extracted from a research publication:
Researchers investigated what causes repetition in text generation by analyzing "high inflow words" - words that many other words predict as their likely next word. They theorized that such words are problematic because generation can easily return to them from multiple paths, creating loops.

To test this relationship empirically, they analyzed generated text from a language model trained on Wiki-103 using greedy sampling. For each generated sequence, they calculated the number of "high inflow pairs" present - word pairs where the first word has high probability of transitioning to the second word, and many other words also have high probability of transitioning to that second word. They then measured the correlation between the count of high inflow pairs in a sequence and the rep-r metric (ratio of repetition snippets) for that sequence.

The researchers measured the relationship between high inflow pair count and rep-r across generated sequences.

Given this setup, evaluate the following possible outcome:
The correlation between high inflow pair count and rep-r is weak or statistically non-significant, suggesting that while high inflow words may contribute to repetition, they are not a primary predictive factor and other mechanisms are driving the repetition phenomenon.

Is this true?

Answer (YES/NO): NO